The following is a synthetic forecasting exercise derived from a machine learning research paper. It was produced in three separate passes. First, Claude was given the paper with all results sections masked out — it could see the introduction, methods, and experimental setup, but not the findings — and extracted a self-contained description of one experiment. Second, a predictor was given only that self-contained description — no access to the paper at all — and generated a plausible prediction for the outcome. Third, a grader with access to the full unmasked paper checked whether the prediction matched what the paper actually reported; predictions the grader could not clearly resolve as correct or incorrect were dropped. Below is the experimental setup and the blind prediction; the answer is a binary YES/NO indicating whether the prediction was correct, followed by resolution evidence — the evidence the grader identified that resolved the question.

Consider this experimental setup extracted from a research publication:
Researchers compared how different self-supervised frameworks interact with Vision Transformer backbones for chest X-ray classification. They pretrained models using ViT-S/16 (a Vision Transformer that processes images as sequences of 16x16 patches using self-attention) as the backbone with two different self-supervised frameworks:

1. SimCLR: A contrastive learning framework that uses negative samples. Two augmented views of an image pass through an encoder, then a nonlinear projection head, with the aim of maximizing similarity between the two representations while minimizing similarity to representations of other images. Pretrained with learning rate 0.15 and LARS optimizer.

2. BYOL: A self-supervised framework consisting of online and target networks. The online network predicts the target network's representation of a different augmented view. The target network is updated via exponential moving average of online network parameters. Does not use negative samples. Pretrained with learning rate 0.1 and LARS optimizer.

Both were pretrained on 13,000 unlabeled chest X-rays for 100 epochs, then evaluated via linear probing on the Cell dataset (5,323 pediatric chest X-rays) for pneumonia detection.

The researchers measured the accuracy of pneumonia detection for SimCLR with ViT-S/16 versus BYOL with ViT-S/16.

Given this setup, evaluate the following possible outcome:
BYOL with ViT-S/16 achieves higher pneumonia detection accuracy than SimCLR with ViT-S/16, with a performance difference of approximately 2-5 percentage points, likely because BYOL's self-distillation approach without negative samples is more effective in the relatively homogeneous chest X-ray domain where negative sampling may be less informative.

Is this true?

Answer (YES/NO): YES